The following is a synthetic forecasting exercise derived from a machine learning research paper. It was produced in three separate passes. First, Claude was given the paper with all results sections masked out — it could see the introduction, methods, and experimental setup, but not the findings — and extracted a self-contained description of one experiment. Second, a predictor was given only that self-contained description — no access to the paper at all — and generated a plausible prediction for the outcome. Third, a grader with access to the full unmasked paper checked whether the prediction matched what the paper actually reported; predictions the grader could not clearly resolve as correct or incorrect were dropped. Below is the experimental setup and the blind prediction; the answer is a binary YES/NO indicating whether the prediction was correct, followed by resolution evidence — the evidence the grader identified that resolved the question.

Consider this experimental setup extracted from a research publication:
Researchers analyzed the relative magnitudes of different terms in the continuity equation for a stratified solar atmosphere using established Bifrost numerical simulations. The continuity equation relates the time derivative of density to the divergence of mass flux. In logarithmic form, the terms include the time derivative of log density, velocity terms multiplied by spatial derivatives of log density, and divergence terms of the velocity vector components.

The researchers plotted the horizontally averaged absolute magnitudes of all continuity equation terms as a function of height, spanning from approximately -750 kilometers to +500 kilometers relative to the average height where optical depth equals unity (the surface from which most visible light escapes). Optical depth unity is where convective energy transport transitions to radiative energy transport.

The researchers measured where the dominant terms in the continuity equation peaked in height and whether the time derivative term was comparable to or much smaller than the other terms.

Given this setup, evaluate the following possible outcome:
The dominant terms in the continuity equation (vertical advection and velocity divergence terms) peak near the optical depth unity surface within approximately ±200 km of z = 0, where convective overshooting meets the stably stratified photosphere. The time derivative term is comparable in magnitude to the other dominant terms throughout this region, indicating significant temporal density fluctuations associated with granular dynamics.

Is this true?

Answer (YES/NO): NO